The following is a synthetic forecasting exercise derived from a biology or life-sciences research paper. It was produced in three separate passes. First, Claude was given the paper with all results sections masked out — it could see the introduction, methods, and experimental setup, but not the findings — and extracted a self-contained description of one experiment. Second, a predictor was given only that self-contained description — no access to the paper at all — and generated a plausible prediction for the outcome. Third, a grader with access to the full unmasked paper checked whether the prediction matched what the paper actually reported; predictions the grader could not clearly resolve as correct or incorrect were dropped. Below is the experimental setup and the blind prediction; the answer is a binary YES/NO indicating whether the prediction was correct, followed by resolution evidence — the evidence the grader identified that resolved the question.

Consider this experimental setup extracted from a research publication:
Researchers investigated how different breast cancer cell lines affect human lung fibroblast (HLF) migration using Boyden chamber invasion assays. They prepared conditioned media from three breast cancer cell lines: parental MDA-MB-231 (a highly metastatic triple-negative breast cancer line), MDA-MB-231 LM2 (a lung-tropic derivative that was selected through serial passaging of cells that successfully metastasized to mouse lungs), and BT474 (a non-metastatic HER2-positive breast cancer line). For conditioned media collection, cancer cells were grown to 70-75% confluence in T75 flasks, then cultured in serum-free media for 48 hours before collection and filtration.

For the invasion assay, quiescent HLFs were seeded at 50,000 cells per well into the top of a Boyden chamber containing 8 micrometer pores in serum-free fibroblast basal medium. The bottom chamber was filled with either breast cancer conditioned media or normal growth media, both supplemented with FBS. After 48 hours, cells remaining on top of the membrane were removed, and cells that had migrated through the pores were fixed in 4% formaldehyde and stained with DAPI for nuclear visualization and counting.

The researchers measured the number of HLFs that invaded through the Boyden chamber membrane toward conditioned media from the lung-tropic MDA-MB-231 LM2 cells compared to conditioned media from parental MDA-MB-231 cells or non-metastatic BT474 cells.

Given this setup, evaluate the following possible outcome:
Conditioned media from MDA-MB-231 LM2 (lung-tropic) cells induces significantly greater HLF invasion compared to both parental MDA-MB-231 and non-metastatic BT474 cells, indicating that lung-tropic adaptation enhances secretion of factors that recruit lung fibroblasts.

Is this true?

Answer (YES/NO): YES